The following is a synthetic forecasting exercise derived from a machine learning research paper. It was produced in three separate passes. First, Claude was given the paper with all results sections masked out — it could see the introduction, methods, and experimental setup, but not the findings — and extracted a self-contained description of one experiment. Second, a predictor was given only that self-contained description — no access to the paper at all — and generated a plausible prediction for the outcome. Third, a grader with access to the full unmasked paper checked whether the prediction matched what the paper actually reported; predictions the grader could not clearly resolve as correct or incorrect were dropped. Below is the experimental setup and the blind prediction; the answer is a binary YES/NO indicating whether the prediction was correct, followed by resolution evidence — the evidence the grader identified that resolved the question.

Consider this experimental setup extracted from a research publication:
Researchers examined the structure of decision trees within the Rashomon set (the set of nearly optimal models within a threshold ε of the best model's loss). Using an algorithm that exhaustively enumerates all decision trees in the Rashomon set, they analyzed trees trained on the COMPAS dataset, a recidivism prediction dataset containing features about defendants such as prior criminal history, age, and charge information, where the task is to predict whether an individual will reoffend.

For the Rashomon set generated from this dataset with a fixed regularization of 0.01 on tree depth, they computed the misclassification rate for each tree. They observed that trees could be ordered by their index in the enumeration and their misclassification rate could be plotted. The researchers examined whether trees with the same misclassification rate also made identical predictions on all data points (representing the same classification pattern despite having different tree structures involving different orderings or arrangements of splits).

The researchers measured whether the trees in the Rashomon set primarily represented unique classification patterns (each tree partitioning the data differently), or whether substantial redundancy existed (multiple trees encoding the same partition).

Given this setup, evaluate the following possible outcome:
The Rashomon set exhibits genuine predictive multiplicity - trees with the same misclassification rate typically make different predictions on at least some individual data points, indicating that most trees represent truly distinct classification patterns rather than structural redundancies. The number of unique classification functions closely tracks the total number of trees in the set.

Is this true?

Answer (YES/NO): NO